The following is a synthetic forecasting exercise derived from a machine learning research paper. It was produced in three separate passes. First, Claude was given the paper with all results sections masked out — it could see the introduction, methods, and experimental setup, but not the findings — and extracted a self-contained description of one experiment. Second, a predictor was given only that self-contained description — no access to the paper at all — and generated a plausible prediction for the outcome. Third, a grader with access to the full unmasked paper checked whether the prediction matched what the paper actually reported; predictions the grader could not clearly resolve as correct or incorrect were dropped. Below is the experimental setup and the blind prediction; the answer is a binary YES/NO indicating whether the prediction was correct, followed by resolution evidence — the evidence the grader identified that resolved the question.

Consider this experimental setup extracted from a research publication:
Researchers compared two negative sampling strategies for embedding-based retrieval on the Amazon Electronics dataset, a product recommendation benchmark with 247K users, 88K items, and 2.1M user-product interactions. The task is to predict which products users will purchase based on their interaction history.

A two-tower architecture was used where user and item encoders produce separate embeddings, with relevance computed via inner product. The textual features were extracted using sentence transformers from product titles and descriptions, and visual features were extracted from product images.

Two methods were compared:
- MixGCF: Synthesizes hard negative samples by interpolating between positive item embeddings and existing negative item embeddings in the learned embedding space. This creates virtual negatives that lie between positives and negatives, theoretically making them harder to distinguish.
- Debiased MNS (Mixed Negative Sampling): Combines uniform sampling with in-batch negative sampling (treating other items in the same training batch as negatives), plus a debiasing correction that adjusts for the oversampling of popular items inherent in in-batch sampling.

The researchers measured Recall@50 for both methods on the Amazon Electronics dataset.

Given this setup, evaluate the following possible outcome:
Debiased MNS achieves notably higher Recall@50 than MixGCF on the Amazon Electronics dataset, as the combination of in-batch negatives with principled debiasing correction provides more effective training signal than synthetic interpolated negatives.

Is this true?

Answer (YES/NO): NO